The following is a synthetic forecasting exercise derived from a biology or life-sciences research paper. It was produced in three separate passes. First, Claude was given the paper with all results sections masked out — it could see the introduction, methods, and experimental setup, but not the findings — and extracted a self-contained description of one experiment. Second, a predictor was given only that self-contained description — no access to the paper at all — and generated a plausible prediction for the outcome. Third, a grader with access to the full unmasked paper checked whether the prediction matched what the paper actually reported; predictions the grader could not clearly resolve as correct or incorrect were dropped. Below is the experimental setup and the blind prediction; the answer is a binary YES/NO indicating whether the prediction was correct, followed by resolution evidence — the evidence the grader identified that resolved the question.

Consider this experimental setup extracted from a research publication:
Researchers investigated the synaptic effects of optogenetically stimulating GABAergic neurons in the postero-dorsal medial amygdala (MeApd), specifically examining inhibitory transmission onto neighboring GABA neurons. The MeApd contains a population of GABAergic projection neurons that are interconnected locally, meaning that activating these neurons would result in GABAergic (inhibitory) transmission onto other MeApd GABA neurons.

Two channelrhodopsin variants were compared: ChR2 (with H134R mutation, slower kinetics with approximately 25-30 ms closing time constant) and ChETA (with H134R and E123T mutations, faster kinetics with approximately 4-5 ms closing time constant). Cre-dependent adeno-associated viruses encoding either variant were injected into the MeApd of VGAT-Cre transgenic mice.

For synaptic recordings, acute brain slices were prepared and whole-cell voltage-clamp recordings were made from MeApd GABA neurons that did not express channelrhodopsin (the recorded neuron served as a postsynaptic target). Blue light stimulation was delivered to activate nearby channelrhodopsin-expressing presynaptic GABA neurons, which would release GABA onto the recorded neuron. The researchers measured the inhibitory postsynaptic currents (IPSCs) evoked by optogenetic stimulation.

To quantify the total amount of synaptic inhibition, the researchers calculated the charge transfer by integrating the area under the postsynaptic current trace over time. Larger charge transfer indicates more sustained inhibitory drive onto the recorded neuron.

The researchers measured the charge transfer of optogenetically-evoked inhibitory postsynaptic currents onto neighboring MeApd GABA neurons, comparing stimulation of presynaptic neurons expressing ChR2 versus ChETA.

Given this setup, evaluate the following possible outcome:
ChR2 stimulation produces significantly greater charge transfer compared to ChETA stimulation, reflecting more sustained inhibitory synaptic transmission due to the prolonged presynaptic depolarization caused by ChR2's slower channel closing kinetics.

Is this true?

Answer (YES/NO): YES